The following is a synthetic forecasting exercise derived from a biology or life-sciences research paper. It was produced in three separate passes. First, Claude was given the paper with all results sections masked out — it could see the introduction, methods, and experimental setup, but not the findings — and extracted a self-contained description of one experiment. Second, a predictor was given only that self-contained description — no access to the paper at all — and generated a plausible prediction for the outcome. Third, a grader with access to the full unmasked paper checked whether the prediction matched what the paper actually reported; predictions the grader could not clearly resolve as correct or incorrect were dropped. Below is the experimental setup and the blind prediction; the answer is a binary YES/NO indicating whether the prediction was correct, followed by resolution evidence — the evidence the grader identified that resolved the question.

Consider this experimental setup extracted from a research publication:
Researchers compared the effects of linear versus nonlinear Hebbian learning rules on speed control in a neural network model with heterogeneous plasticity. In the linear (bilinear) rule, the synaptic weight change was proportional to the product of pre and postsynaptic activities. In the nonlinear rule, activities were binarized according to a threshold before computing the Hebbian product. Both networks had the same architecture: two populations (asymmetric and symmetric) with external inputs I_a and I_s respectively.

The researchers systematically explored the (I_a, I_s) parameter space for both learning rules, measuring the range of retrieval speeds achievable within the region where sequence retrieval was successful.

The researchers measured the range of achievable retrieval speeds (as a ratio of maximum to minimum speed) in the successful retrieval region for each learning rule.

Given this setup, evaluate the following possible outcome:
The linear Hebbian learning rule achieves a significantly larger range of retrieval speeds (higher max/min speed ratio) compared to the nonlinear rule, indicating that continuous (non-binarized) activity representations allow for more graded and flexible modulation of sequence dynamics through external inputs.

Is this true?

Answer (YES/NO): NO